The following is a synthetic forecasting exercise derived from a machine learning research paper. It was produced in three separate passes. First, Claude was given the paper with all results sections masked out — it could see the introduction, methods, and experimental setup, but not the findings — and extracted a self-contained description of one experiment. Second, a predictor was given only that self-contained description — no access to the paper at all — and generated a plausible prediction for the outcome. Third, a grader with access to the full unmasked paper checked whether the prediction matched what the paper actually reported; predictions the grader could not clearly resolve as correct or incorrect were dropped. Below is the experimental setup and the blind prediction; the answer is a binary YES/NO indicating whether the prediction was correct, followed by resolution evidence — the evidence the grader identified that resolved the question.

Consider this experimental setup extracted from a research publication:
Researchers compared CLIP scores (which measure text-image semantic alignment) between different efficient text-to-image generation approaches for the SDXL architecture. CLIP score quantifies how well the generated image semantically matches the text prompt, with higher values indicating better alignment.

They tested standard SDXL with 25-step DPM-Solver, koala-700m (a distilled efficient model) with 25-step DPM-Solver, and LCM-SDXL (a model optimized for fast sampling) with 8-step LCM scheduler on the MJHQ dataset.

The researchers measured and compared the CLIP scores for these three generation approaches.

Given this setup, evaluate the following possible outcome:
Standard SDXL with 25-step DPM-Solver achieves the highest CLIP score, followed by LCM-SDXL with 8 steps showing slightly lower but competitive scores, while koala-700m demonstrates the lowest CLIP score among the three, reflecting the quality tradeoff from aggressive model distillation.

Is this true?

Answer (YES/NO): YES